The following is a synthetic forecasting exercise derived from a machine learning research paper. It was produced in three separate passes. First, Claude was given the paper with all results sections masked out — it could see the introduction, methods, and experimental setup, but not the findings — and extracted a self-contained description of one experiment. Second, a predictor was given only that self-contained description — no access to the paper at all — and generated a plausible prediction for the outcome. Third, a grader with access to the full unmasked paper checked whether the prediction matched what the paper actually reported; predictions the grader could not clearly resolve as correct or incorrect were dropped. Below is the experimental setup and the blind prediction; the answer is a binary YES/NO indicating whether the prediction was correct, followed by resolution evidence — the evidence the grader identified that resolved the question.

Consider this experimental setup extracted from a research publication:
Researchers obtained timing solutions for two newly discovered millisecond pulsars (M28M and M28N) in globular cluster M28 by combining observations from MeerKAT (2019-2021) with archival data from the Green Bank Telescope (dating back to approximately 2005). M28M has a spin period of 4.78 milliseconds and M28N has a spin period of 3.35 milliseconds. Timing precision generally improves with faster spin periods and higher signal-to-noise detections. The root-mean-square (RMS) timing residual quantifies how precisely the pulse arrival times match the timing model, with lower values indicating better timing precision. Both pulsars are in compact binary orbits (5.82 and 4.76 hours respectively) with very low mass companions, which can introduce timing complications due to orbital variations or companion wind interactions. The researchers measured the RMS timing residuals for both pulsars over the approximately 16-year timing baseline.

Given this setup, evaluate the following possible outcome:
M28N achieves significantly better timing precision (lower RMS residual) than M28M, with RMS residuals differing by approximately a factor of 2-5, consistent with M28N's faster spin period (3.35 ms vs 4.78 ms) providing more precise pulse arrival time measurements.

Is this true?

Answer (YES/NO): YES